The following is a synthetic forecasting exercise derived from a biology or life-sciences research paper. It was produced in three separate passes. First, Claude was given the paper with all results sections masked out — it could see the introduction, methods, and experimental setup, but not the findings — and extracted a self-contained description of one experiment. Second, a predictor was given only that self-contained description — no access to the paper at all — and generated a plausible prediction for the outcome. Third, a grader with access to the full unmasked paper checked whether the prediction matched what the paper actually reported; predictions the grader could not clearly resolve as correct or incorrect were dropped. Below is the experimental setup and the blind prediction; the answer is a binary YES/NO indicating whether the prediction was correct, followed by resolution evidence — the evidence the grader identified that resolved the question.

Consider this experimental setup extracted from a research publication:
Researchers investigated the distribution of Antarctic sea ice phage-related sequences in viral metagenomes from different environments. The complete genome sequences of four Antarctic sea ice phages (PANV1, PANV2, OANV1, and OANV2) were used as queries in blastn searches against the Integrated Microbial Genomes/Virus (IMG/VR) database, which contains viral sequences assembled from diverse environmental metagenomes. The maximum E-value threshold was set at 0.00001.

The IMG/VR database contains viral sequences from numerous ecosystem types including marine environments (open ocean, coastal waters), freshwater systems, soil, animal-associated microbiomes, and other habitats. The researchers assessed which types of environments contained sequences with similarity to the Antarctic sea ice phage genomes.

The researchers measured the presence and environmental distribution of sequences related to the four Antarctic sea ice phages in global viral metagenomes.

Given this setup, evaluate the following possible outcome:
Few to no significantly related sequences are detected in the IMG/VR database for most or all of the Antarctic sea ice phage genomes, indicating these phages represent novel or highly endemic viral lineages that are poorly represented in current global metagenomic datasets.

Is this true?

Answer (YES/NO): NO